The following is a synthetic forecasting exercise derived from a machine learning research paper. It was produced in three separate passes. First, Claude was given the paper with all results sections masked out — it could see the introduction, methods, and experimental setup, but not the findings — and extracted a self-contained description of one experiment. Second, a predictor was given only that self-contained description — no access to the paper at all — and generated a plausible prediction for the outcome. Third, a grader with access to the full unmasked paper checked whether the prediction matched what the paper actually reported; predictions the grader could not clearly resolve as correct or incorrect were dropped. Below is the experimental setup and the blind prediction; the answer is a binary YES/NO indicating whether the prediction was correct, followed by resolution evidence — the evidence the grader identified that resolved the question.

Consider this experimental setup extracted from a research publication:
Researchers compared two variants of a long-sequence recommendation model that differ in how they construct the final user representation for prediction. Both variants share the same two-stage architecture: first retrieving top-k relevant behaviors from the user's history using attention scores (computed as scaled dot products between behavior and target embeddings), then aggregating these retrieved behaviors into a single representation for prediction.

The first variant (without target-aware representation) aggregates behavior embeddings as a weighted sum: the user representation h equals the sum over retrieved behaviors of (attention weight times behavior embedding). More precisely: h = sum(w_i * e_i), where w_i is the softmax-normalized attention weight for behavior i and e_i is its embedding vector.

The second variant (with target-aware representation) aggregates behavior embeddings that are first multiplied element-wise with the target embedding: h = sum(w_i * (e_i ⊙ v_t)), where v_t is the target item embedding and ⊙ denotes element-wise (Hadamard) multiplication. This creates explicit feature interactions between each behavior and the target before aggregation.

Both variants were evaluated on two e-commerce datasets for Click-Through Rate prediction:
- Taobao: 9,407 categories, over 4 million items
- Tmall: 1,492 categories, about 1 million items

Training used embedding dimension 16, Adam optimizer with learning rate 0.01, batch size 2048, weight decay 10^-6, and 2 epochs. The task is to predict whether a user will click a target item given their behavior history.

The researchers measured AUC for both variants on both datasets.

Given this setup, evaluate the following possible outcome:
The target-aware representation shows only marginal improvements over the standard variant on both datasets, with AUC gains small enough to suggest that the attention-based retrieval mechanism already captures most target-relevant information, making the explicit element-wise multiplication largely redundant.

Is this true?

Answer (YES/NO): NO